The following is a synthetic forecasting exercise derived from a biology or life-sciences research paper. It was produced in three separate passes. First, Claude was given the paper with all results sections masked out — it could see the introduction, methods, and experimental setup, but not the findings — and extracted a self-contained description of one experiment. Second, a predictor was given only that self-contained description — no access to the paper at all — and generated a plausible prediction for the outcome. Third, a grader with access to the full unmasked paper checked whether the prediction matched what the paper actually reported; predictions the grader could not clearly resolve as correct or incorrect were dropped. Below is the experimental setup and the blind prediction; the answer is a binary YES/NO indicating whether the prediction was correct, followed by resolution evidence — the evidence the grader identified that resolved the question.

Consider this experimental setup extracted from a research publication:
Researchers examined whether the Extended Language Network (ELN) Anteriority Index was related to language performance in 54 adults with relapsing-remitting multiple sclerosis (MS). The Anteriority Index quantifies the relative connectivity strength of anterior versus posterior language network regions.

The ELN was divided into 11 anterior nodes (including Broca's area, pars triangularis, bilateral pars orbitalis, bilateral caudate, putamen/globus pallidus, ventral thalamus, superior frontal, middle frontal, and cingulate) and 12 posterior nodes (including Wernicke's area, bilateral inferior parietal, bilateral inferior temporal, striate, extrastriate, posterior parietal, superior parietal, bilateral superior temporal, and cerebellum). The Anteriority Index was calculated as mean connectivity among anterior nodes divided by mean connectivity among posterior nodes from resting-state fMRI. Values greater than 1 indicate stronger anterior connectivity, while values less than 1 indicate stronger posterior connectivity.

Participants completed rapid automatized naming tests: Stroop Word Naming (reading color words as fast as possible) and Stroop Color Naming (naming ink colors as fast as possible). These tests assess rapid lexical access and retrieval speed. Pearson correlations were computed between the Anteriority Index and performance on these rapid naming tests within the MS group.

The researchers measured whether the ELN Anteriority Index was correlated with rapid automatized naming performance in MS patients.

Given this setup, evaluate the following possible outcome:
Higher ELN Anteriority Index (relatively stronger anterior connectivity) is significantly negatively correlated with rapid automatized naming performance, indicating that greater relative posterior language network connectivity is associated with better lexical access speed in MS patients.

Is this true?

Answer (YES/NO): NO